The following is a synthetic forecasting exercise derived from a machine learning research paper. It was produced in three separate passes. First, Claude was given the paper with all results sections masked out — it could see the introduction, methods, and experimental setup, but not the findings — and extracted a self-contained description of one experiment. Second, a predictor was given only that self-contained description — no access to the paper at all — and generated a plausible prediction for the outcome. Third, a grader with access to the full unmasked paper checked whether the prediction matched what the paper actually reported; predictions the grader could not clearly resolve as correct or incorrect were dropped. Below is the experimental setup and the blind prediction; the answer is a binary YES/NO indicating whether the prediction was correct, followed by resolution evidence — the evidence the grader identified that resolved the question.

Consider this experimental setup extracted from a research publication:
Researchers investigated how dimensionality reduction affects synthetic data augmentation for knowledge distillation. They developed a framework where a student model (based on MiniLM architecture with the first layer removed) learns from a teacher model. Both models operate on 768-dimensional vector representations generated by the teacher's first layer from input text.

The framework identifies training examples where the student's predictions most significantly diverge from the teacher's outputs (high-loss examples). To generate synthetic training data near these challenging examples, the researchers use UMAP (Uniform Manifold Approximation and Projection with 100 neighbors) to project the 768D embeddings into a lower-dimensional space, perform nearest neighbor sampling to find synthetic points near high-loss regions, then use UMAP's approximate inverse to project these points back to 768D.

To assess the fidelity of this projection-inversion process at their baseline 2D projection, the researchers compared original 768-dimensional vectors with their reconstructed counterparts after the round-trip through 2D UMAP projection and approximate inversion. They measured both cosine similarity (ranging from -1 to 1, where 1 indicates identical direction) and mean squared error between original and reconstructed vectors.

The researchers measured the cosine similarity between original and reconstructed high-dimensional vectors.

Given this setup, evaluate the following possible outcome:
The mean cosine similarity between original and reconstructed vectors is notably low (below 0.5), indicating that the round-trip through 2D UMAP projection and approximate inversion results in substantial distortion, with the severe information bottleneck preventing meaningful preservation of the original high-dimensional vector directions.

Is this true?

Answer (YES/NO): NO